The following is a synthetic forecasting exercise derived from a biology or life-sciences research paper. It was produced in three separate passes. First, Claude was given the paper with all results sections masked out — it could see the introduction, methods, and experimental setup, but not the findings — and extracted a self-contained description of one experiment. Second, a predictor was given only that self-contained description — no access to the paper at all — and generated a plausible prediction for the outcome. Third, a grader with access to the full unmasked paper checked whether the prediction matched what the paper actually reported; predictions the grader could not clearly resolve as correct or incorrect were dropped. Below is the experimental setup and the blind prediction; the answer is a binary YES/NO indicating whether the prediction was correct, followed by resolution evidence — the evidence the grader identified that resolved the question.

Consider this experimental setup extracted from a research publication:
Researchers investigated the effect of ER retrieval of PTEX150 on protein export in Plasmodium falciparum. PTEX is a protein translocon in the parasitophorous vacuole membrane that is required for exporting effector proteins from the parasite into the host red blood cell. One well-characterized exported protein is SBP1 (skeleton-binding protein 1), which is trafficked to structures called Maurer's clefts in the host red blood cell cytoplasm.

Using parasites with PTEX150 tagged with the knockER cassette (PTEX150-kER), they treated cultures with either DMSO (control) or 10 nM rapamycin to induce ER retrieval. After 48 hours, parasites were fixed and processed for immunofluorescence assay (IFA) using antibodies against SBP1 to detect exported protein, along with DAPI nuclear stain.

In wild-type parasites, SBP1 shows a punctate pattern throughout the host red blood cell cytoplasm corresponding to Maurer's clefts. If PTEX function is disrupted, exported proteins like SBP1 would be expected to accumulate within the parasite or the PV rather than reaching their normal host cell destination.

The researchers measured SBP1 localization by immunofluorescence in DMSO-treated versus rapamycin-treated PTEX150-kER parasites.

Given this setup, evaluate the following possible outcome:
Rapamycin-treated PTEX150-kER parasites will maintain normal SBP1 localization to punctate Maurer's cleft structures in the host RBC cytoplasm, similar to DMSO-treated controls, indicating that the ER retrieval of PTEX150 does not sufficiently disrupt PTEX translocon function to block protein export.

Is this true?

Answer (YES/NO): NO